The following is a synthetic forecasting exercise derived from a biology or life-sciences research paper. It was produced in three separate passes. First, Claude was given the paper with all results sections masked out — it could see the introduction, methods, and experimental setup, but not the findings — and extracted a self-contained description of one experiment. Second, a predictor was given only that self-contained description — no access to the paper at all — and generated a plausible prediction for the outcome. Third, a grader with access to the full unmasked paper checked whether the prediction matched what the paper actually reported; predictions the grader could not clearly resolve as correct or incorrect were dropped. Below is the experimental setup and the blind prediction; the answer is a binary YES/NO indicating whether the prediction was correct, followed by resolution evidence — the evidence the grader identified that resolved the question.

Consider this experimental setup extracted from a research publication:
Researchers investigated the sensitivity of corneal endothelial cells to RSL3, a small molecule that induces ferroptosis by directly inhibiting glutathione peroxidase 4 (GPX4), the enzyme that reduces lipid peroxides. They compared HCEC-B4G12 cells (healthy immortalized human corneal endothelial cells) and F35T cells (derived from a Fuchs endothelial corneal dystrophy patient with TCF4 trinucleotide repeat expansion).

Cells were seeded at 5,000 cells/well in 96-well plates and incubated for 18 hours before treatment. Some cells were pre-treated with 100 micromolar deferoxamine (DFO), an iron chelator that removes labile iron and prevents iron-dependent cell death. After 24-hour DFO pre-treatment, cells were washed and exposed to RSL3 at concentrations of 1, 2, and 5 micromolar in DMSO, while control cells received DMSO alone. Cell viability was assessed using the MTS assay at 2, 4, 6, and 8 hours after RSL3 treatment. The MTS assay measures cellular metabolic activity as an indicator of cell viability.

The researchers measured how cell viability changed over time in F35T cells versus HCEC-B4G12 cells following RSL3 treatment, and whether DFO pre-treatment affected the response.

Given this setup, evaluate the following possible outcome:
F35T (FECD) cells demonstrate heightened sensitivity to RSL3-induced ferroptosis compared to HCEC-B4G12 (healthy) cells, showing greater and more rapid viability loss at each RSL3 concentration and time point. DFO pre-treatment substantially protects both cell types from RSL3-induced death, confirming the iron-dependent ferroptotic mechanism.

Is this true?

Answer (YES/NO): NO